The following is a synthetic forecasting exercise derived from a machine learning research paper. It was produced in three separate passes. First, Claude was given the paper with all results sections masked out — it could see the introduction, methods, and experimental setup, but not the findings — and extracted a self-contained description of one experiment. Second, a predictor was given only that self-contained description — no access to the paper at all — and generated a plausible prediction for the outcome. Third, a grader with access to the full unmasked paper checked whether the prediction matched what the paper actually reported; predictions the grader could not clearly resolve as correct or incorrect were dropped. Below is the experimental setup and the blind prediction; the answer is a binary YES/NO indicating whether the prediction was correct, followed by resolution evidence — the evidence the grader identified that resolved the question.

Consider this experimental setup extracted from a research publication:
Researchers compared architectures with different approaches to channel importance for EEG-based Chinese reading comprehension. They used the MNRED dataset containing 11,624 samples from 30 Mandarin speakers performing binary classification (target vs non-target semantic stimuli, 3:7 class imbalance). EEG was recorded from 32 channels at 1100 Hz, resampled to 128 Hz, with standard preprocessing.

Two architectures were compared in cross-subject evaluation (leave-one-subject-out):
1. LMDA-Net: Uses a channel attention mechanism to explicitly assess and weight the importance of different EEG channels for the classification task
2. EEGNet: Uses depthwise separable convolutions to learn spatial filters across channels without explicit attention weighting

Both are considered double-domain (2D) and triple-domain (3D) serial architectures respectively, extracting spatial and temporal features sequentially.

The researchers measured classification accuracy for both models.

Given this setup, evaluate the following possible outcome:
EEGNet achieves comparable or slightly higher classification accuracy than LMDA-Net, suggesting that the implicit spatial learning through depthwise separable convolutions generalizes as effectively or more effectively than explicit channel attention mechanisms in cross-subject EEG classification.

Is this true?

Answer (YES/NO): YES